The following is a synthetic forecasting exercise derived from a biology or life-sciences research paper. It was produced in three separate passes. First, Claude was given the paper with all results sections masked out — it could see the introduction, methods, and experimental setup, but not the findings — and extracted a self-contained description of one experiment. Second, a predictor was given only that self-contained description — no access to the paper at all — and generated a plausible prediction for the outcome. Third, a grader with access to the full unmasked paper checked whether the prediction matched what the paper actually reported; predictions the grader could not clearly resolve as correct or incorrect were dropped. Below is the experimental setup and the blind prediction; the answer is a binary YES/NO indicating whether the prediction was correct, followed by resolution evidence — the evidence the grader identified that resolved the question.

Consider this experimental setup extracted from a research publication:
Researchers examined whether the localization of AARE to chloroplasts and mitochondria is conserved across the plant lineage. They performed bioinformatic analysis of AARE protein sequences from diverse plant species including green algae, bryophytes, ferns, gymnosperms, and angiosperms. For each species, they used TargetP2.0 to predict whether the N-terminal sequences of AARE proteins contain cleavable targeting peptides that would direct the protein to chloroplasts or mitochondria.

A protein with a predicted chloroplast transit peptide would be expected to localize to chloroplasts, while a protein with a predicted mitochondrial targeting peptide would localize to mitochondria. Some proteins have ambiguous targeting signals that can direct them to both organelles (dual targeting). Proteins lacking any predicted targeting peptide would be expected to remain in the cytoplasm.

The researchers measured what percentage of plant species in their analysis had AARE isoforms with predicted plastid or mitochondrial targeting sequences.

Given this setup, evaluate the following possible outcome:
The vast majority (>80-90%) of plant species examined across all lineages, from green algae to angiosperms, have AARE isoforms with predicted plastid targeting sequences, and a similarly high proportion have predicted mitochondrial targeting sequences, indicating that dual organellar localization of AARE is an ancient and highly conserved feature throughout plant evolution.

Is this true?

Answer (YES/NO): NO